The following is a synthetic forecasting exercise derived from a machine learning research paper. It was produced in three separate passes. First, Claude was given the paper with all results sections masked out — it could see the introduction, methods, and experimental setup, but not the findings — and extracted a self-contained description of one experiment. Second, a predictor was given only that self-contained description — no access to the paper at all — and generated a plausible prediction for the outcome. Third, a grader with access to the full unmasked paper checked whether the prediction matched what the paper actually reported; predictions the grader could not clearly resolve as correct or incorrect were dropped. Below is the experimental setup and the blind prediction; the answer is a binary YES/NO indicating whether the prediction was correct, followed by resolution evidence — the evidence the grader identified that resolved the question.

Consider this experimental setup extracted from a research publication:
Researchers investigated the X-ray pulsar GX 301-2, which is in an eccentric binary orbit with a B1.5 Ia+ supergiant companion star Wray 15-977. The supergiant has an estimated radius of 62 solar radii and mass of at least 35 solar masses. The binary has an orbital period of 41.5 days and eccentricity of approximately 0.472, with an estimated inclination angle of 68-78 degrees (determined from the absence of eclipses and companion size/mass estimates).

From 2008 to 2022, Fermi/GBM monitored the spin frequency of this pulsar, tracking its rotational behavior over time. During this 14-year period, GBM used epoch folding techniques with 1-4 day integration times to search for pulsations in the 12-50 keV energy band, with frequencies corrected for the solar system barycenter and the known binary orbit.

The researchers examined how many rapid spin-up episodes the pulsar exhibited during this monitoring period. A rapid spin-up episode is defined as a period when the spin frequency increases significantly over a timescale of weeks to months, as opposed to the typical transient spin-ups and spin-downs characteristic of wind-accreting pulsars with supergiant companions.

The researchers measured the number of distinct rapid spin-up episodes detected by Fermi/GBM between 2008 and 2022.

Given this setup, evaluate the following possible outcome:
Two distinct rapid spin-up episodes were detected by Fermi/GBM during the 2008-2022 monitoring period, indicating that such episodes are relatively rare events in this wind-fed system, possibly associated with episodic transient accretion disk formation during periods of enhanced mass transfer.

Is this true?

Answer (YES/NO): NO